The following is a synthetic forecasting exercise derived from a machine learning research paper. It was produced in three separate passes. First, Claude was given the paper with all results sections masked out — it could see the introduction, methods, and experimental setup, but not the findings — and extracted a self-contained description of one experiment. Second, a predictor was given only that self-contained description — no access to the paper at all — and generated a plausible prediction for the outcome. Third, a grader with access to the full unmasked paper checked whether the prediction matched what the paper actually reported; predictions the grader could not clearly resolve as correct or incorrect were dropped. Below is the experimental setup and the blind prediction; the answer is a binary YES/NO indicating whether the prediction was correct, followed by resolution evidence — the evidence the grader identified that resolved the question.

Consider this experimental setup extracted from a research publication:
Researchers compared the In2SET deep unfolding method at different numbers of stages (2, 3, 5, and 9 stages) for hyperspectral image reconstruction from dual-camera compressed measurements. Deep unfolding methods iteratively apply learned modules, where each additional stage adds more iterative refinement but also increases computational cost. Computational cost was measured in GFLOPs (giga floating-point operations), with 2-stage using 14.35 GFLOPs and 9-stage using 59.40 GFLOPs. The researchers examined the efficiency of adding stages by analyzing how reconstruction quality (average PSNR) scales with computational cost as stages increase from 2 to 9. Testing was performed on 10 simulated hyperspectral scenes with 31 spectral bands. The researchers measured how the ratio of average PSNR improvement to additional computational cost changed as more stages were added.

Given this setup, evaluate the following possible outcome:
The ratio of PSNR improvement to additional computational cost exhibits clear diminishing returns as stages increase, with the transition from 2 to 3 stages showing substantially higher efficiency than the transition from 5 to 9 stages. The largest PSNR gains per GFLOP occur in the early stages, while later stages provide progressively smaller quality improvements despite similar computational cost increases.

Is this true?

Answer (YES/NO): NO